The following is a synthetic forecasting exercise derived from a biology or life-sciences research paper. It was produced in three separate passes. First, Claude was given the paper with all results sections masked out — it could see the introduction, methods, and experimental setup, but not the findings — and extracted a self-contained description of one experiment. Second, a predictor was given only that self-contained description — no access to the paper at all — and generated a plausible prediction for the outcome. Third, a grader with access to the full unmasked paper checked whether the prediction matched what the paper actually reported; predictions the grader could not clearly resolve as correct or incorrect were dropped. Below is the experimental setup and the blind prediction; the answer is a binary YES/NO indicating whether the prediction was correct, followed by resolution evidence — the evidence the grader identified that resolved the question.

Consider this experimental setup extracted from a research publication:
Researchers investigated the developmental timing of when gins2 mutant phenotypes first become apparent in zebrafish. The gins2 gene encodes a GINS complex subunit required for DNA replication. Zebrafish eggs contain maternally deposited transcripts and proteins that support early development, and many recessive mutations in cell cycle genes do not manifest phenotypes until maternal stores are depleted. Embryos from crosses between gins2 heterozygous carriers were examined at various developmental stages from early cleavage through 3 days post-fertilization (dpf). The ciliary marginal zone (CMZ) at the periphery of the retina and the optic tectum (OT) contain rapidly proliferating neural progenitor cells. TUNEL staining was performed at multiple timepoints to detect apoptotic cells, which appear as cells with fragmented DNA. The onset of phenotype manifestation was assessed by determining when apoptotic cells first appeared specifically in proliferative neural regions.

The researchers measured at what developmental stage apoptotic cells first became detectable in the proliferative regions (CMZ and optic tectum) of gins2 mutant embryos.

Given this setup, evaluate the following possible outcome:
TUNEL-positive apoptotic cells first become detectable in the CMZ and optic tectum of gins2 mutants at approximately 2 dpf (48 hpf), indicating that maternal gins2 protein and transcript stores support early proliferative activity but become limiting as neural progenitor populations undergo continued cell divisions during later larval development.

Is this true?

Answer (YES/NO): NO